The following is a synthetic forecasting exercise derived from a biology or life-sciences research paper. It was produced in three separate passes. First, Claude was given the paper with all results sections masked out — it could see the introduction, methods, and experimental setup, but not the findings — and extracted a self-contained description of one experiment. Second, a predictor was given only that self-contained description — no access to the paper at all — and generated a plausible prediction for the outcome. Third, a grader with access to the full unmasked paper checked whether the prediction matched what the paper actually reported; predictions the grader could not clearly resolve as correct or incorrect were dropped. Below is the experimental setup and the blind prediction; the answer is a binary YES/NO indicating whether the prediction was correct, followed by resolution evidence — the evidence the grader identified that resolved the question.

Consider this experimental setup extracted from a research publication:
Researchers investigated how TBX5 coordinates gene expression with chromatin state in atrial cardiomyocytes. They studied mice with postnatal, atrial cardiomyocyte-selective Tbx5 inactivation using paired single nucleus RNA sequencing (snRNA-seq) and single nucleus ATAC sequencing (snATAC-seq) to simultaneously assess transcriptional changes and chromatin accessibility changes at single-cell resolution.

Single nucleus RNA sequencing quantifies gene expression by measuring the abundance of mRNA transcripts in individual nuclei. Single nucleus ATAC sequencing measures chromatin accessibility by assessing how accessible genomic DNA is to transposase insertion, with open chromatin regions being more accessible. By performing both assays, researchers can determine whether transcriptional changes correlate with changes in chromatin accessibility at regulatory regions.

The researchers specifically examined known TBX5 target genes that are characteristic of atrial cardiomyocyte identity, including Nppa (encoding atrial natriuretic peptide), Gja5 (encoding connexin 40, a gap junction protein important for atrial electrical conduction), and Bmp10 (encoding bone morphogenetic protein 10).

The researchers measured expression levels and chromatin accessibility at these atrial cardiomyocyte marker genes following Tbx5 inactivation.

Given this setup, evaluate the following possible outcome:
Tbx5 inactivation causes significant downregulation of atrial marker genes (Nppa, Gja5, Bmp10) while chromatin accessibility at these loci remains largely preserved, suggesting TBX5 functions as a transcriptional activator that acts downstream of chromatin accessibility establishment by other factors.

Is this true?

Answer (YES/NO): NO